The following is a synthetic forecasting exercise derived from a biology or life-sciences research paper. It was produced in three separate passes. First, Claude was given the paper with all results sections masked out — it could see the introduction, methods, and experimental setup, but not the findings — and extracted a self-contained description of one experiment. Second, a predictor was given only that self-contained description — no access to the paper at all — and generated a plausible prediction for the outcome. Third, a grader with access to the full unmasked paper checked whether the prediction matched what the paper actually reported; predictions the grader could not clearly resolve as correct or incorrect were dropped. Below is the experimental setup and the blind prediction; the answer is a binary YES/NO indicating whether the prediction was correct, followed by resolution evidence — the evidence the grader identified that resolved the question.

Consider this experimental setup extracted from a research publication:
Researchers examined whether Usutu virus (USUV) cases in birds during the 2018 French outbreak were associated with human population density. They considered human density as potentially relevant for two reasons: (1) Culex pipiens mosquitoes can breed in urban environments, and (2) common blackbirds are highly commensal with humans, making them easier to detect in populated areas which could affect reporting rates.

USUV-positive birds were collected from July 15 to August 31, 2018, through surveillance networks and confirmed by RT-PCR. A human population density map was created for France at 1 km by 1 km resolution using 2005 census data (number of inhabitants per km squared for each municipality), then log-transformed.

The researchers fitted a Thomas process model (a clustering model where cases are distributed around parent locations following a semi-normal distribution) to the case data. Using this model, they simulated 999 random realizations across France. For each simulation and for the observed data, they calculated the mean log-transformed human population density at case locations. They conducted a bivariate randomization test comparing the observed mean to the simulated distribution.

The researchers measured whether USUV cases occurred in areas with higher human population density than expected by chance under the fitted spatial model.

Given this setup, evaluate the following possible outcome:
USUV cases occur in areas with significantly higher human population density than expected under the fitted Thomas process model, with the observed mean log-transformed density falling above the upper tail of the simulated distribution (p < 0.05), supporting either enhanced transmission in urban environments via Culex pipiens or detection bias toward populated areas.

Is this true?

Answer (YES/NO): YES